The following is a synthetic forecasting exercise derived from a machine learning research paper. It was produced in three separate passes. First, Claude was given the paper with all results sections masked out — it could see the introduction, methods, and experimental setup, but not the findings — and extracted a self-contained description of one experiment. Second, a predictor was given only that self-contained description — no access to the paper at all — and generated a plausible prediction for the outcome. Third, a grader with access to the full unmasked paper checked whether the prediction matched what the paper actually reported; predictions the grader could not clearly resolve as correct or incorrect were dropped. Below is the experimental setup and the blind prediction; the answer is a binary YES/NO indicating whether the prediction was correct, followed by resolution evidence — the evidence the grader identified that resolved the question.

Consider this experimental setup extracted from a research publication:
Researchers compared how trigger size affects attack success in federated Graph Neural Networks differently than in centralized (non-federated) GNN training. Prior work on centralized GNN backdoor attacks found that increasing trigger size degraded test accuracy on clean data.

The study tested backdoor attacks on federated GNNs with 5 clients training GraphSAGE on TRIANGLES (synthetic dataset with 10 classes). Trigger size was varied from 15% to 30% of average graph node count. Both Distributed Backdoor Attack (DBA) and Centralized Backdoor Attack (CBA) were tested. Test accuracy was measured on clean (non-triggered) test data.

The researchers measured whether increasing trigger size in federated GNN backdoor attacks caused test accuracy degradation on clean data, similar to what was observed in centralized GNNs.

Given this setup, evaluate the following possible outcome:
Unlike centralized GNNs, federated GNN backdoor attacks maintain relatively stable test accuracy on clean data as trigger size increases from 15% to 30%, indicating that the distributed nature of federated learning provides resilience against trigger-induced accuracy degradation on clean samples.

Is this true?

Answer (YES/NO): YES